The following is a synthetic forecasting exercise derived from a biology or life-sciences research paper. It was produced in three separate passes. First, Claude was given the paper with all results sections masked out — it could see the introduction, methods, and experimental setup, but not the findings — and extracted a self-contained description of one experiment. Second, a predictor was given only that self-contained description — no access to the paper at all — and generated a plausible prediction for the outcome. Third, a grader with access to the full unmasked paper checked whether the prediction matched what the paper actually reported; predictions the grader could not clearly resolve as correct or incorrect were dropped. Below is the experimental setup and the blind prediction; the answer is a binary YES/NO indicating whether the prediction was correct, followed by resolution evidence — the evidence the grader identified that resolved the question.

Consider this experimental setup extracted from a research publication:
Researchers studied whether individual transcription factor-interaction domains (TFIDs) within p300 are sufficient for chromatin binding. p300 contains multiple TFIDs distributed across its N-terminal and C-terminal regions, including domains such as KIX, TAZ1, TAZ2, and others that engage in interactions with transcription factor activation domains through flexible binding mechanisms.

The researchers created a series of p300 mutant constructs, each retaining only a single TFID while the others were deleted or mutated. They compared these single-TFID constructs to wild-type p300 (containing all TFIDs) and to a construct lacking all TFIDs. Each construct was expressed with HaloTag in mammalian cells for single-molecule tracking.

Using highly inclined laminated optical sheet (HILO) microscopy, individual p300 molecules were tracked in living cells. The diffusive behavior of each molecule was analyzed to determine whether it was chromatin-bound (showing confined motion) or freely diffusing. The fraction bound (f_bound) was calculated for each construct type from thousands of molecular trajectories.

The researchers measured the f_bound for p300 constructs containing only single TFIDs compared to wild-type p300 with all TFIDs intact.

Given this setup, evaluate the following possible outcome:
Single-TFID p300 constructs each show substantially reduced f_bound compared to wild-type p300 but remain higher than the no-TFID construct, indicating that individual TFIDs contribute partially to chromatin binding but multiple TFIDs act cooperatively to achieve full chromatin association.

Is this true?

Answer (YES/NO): YES